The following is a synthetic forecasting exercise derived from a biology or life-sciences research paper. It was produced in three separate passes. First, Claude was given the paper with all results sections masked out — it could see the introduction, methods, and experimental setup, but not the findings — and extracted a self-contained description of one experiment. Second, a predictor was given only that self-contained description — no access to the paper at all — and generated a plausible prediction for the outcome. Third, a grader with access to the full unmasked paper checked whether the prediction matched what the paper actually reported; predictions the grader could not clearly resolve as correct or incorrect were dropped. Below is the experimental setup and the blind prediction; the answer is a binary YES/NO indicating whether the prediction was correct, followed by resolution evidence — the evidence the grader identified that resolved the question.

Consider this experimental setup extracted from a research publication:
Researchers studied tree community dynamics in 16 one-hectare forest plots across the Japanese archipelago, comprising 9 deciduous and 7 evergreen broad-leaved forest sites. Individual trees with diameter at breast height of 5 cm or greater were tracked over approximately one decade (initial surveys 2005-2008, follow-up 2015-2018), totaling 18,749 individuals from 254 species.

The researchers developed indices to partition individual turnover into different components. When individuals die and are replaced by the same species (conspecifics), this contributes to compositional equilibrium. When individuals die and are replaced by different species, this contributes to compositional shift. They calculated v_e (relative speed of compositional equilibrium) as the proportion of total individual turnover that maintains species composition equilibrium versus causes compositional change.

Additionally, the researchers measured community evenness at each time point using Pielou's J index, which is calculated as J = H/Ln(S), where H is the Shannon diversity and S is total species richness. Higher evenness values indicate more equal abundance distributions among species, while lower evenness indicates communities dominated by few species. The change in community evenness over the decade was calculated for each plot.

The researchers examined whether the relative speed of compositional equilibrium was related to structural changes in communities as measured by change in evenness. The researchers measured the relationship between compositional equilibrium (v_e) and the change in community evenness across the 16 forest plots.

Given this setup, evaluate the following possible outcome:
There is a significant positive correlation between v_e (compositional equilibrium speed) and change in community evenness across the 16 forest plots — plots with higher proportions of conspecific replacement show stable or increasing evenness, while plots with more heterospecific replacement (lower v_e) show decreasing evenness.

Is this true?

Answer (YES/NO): NO